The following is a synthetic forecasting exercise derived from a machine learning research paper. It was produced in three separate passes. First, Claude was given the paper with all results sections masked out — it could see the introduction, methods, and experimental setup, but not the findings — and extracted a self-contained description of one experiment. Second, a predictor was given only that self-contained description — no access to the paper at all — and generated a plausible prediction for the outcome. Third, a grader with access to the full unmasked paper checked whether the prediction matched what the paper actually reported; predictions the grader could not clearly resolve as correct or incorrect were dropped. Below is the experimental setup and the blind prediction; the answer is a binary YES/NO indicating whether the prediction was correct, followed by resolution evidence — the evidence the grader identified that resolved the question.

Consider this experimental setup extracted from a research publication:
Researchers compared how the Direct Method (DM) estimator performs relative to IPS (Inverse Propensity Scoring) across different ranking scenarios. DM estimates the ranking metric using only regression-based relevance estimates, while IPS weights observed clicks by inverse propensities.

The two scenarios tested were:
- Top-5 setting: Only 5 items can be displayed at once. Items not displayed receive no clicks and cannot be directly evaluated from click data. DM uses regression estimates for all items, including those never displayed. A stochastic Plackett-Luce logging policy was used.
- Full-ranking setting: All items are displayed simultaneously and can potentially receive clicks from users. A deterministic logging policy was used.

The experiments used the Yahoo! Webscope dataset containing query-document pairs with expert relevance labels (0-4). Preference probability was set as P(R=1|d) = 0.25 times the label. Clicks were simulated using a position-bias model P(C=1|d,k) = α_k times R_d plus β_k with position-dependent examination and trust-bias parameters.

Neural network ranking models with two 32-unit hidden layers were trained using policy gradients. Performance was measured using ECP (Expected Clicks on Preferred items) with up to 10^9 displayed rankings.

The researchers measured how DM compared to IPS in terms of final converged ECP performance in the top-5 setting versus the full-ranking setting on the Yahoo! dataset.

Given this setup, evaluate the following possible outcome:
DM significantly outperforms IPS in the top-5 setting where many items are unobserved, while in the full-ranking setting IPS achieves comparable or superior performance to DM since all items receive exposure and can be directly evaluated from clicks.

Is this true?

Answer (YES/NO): YES